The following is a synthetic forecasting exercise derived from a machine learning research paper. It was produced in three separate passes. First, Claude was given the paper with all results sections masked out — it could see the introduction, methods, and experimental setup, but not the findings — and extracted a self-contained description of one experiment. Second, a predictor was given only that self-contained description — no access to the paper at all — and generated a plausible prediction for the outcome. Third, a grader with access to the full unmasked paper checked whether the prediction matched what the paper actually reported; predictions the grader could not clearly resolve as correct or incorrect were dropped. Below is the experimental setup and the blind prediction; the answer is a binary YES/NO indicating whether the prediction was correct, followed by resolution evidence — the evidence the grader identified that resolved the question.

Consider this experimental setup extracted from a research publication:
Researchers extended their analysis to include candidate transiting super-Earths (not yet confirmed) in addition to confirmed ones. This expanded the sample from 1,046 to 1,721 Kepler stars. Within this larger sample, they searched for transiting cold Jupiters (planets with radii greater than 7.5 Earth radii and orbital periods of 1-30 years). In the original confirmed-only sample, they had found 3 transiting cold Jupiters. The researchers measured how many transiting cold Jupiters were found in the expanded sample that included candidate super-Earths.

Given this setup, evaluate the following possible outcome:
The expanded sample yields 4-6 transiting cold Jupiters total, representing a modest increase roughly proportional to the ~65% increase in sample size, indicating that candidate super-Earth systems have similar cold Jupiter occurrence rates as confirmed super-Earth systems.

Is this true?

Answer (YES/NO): YES